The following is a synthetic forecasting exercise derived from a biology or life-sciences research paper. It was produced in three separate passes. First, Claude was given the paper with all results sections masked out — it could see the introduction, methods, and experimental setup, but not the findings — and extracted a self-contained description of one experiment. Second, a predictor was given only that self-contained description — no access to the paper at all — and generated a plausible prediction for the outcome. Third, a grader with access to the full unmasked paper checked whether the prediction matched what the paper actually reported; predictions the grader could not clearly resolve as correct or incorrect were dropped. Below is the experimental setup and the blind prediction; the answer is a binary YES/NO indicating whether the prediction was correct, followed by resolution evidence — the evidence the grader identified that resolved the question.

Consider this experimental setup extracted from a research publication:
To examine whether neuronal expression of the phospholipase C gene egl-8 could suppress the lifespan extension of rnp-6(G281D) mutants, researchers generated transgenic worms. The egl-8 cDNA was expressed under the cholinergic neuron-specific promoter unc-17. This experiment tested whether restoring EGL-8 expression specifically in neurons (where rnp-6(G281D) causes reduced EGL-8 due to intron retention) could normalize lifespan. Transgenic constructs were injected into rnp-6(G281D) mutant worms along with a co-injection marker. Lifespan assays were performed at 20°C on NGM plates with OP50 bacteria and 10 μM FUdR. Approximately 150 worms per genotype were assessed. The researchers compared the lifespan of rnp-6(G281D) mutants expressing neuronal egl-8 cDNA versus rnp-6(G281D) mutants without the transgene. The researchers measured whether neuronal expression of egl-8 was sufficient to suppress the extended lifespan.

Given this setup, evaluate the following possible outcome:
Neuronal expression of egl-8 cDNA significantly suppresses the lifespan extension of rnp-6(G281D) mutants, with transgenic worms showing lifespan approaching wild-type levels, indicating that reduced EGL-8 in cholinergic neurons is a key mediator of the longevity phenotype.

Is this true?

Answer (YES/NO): YES